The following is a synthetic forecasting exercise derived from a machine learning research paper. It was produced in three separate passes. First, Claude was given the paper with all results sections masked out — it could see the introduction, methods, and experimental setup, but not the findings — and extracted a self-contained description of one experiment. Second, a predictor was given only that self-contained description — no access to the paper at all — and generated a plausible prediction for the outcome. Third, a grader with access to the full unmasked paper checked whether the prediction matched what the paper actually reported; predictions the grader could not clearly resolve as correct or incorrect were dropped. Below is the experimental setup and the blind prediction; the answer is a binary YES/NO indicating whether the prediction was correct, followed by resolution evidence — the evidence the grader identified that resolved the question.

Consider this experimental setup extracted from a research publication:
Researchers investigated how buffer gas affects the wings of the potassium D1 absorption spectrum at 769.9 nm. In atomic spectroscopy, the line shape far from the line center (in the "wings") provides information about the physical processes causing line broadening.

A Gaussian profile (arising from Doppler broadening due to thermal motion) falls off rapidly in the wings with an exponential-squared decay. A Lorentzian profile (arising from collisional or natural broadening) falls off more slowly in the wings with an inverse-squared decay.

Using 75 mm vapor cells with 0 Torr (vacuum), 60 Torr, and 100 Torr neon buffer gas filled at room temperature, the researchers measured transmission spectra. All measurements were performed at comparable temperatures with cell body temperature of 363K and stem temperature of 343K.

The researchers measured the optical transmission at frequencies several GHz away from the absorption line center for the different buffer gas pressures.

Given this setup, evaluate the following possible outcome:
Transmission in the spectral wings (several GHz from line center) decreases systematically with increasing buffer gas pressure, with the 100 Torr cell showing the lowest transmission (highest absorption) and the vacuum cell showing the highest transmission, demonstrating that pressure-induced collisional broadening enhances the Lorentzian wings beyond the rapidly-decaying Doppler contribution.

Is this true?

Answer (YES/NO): YES